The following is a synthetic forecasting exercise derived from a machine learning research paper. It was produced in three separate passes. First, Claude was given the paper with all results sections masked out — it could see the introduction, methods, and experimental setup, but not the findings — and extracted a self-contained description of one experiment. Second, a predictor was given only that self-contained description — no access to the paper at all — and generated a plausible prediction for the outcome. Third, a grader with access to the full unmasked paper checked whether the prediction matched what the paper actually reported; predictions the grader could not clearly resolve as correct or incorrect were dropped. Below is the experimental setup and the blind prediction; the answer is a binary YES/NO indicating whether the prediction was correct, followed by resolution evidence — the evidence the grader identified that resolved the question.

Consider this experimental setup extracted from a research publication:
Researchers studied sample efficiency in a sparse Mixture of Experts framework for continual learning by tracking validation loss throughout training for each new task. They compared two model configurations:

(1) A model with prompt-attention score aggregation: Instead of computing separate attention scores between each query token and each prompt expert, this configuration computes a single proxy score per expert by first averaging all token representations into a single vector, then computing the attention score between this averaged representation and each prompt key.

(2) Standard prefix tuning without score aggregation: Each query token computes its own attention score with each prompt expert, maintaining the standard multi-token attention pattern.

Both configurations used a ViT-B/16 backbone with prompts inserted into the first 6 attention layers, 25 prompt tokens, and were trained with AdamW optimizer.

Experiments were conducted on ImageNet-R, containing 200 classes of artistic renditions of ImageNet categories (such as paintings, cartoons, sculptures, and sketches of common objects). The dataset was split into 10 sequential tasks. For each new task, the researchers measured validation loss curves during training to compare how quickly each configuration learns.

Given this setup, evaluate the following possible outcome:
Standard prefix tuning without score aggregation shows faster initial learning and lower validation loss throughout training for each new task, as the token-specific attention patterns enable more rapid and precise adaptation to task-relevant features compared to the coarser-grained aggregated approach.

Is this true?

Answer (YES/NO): NO